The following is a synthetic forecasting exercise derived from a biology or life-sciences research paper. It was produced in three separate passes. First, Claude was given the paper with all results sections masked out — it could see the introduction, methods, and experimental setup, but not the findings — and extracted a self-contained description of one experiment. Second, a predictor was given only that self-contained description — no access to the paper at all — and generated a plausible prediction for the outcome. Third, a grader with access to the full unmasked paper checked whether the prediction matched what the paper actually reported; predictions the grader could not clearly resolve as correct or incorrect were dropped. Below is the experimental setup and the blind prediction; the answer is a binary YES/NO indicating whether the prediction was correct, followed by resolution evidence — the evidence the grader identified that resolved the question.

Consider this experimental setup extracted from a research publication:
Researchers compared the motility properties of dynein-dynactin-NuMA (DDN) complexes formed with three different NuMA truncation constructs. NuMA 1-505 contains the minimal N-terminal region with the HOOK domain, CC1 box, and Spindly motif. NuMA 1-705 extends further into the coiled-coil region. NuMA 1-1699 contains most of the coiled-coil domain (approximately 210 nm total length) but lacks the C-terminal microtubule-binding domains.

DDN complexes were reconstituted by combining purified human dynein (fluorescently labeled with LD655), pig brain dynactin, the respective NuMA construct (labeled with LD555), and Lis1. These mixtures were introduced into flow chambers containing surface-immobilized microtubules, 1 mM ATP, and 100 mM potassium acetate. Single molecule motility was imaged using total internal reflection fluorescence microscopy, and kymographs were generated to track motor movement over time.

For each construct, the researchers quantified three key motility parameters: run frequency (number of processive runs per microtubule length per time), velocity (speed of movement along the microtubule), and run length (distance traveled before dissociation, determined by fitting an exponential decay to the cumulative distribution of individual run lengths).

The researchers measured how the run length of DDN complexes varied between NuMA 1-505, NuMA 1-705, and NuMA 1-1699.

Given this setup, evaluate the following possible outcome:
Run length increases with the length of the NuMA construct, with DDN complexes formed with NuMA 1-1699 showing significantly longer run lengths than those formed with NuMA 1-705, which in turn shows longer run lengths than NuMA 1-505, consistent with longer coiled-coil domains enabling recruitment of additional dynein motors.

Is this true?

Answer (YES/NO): NO